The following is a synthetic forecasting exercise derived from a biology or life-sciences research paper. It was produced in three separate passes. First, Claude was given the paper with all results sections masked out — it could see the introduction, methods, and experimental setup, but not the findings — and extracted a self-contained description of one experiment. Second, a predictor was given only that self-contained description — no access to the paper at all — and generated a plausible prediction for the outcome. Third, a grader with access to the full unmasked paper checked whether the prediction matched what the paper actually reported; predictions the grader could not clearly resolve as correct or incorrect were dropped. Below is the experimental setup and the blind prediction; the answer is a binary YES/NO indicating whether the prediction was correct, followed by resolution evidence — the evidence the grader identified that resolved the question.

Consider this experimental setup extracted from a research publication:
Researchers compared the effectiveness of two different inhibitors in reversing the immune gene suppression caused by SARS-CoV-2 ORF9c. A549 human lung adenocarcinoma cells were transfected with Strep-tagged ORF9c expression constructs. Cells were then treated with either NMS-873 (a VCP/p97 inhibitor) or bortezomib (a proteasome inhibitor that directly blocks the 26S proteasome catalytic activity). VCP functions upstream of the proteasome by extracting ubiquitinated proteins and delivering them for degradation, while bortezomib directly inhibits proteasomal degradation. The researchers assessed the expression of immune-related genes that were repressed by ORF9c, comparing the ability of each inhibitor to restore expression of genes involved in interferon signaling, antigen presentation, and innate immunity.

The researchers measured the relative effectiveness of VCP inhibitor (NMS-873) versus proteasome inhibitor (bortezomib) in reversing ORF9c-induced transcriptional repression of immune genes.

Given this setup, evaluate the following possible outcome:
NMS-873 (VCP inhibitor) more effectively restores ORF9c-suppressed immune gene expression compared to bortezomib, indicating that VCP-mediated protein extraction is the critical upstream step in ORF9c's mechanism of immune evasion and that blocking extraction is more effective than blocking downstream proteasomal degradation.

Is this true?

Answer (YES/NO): YES